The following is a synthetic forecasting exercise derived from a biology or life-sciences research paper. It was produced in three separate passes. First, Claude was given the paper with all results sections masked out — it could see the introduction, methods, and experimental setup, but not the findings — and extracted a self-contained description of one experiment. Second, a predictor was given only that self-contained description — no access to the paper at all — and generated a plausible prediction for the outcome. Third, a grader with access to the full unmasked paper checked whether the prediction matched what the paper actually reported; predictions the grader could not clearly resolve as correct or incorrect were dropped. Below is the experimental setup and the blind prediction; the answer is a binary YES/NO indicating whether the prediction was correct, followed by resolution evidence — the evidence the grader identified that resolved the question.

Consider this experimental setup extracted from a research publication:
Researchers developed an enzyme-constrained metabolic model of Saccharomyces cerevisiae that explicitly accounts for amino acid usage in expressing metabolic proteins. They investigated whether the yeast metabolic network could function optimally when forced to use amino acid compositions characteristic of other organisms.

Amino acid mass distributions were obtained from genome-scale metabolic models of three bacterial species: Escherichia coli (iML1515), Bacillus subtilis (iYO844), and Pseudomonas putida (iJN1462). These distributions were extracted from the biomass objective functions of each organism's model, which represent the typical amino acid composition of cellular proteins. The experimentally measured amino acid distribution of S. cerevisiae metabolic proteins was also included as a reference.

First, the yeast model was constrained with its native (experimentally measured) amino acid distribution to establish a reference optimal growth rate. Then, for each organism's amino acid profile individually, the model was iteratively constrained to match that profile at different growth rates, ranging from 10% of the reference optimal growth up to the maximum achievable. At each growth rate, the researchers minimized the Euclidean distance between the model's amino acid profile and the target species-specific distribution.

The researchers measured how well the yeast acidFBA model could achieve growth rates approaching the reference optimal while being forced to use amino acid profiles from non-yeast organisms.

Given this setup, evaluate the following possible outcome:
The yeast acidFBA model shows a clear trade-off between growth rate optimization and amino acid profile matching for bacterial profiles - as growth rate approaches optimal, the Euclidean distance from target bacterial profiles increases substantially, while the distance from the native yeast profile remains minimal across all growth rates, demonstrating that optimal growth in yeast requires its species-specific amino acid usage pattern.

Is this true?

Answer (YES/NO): YES